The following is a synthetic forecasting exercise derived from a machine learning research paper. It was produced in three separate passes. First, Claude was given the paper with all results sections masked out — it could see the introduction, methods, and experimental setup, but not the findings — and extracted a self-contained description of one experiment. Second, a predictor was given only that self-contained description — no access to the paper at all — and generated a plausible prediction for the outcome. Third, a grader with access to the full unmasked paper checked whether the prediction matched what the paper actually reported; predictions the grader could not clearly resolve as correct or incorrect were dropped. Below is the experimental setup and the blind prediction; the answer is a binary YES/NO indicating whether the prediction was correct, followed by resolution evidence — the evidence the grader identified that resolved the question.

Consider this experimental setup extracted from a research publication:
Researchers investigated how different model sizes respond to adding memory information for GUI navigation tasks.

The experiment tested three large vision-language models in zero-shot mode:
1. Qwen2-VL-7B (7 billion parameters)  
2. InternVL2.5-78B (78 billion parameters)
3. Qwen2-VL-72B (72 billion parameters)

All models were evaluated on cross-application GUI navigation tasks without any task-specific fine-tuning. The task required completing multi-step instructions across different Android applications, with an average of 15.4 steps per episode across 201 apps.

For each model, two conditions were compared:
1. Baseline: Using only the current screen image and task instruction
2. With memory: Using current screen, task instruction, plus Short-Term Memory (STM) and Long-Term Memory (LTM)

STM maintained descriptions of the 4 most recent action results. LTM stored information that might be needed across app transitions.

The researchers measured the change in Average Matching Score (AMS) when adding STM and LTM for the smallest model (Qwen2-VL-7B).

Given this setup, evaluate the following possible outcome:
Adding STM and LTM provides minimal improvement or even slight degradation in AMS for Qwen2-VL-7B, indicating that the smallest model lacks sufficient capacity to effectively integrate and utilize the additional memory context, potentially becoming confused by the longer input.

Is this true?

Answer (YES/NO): YES